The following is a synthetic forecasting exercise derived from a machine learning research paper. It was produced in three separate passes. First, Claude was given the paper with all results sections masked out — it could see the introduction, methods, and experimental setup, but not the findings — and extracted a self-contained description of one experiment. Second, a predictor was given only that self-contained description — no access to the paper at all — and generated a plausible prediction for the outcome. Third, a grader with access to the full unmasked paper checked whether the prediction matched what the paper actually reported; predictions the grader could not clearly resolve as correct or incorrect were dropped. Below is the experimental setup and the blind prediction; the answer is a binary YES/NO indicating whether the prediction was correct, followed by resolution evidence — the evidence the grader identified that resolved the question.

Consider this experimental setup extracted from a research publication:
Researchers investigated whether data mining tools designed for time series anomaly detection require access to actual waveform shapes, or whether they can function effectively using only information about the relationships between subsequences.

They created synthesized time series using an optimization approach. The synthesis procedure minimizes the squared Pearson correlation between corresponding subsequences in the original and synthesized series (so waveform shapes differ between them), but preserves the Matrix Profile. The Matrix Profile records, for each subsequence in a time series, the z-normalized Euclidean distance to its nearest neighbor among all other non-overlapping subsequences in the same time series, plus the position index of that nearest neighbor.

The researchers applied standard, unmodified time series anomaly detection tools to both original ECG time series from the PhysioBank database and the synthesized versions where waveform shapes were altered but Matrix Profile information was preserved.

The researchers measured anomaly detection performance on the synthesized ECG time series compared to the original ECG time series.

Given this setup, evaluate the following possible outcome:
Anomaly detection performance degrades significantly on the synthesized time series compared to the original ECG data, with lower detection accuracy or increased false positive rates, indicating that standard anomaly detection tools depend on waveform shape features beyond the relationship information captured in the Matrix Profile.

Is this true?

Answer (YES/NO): NO